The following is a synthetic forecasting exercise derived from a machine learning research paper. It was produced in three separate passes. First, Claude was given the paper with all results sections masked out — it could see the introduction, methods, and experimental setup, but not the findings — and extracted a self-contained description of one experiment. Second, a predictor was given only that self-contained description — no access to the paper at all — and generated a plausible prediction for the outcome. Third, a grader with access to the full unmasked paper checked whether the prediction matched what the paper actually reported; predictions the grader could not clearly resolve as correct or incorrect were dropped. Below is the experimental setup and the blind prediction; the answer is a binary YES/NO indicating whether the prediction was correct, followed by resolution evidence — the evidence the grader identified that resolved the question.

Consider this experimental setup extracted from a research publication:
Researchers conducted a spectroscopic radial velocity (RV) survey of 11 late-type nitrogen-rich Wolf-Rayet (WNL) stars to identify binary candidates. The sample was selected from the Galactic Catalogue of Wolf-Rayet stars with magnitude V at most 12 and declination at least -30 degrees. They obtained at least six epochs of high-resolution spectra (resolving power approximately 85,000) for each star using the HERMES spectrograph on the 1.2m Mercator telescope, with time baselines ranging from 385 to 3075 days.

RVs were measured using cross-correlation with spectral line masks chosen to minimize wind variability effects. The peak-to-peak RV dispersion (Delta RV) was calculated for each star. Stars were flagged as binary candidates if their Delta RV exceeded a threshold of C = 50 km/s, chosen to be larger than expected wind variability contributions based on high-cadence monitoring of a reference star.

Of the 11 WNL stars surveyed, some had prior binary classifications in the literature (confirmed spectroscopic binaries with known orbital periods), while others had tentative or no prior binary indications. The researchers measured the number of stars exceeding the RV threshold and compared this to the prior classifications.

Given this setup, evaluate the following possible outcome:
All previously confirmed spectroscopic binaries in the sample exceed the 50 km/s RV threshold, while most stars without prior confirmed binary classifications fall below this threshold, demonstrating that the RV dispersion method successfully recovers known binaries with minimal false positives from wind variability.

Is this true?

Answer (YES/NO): YES